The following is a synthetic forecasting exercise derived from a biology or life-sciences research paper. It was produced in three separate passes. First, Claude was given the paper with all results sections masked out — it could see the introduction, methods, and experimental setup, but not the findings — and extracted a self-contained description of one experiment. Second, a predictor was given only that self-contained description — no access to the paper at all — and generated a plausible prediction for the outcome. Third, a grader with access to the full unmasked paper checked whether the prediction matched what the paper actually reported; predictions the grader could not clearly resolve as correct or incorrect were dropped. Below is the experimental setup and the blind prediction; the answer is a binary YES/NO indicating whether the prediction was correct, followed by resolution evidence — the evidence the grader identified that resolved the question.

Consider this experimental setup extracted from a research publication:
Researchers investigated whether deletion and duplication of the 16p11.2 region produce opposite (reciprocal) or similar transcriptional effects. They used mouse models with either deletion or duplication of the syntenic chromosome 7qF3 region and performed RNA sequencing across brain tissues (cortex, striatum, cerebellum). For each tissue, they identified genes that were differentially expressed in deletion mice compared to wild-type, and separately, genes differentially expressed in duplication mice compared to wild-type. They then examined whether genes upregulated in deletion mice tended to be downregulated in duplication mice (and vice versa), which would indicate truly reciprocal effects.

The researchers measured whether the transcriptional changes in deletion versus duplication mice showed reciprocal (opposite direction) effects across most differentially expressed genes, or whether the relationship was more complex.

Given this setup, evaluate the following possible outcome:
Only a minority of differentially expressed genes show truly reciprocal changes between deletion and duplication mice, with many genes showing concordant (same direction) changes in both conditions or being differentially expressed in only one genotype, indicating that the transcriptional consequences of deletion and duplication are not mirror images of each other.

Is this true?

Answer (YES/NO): YES